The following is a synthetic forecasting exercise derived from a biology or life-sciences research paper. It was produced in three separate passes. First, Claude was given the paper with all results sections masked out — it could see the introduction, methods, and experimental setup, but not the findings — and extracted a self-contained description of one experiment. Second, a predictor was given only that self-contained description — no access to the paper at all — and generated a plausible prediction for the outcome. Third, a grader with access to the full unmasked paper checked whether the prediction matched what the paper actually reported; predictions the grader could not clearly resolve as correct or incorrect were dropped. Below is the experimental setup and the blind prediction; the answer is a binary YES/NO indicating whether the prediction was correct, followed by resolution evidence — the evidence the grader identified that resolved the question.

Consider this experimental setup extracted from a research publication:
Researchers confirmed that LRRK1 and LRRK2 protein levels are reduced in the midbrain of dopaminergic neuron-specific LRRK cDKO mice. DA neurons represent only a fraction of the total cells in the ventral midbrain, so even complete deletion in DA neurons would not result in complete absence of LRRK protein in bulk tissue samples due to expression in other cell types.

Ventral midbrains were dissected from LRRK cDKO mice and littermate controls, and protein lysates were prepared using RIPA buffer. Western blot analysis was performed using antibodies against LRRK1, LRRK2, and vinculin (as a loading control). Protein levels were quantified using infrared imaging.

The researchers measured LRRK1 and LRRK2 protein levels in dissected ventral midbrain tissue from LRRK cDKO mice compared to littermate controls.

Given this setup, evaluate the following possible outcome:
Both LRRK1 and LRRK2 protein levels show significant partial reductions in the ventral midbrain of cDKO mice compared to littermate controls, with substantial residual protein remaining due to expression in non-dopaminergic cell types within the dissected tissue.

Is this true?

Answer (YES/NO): YES